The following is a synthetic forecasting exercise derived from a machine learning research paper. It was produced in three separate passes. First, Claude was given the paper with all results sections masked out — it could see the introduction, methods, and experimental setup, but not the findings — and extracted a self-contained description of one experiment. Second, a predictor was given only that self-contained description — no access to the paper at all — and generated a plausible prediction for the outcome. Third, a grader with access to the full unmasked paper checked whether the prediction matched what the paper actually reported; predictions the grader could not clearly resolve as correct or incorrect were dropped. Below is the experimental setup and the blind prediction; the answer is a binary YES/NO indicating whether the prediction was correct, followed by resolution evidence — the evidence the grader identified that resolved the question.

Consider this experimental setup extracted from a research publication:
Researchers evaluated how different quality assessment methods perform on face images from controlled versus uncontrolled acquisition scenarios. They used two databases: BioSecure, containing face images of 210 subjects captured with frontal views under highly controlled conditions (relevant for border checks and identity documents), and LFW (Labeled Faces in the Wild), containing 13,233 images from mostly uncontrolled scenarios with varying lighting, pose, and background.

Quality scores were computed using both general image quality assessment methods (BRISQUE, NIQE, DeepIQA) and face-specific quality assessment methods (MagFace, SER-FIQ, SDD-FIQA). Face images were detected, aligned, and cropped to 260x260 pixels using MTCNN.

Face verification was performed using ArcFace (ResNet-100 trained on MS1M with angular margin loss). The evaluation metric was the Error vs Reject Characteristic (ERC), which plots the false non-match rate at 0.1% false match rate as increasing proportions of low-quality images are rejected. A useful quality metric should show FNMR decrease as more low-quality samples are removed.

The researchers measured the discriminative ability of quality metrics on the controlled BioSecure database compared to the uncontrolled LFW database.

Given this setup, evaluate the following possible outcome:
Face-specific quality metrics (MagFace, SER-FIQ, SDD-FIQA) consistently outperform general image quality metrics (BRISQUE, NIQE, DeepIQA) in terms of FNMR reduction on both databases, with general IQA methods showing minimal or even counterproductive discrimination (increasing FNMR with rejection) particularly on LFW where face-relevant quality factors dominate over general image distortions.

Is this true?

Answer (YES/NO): NO